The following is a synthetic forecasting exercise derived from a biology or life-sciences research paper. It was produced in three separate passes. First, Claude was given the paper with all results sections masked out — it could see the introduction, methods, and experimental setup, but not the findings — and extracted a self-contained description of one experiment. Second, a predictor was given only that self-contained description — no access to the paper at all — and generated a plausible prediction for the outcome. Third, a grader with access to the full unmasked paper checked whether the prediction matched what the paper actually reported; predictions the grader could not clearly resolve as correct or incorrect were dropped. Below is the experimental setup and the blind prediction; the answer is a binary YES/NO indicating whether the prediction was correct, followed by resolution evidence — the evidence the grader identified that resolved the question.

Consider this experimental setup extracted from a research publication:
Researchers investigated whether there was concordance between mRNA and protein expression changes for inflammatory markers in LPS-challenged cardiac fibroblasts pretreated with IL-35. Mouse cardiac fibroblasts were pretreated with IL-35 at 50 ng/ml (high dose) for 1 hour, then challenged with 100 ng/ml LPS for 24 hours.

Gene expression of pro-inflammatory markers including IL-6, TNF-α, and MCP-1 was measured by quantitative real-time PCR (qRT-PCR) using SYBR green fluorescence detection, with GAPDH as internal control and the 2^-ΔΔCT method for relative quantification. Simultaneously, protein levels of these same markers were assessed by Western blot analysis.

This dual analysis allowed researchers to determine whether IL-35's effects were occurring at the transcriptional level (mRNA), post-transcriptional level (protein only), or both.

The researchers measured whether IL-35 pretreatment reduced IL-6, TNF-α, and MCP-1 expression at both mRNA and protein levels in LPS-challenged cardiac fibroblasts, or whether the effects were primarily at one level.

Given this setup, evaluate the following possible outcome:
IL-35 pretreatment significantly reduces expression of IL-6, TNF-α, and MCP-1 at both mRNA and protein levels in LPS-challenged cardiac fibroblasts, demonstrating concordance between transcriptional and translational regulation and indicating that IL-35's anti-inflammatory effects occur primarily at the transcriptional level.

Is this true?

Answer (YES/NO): NO